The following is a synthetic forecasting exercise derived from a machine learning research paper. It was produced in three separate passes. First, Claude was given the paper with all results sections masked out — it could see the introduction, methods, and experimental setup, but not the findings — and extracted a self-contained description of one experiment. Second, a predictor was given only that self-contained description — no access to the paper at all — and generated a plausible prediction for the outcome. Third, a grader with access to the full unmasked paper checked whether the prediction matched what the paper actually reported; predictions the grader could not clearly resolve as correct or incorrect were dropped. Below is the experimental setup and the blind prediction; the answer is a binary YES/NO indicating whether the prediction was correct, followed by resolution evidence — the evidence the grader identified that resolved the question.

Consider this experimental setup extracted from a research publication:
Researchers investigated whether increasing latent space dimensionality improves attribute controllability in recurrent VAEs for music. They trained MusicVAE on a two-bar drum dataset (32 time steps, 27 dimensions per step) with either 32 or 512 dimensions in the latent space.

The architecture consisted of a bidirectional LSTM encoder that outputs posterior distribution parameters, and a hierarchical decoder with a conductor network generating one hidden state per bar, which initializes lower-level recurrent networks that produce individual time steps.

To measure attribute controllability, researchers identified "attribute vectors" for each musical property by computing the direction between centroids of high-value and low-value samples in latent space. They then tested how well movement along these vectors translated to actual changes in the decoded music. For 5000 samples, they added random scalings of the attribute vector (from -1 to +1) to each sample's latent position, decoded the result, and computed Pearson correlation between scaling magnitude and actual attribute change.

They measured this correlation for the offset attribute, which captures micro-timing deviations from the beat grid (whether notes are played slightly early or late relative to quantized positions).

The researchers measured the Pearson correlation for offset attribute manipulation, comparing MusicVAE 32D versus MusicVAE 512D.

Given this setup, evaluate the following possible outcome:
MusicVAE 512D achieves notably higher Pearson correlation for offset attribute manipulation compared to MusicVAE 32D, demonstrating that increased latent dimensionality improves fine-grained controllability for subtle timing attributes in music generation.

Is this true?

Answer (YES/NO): YES